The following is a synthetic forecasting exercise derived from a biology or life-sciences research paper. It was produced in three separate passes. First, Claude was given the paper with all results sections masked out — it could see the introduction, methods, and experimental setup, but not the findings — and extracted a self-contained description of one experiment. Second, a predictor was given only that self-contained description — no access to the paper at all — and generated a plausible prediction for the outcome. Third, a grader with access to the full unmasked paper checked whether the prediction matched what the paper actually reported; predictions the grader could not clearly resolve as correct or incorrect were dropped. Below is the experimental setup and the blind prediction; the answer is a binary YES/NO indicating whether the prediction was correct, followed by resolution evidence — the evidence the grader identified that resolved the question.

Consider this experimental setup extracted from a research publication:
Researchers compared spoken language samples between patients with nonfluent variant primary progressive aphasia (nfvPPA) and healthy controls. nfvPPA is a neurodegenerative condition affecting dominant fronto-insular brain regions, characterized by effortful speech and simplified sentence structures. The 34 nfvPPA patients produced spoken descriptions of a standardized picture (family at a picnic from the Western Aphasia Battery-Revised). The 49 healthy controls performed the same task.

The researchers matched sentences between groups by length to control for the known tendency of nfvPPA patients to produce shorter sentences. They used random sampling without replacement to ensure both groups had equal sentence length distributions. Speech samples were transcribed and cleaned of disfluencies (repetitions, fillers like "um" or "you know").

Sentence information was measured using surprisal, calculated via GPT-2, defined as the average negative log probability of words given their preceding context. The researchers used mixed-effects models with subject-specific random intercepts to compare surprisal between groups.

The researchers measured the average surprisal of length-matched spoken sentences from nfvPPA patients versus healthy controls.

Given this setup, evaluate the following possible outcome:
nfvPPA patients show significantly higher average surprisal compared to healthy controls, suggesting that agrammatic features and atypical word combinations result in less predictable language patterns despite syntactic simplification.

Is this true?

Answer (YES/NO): NO